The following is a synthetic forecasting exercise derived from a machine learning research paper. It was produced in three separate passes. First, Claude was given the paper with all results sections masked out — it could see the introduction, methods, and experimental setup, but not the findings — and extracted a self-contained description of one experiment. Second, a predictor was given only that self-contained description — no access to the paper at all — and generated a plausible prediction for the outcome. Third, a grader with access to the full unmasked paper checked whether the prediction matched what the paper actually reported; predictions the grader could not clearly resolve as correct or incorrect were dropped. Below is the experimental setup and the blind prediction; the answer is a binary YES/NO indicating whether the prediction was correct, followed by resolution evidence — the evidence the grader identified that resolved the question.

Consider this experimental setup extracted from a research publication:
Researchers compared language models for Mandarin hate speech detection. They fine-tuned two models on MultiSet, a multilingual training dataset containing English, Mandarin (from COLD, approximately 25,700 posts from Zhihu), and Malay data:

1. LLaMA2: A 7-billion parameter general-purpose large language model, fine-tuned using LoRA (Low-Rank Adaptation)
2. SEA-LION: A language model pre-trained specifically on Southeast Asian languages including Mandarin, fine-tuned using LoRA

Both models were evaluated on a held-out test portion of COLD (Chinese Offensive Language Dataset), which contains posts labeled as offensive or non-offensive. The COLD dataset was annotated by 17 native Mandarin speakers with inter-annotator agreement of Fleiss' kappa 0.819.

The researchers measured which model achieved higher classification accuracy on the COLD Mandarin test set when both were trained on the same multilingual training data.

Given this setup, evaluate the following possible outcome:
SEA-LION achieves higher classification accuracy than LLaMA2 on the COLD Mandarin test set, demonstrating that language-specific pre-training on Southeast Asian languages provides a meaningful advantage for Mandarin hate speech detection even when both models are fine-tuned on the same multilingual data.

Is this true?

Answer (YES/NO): NO